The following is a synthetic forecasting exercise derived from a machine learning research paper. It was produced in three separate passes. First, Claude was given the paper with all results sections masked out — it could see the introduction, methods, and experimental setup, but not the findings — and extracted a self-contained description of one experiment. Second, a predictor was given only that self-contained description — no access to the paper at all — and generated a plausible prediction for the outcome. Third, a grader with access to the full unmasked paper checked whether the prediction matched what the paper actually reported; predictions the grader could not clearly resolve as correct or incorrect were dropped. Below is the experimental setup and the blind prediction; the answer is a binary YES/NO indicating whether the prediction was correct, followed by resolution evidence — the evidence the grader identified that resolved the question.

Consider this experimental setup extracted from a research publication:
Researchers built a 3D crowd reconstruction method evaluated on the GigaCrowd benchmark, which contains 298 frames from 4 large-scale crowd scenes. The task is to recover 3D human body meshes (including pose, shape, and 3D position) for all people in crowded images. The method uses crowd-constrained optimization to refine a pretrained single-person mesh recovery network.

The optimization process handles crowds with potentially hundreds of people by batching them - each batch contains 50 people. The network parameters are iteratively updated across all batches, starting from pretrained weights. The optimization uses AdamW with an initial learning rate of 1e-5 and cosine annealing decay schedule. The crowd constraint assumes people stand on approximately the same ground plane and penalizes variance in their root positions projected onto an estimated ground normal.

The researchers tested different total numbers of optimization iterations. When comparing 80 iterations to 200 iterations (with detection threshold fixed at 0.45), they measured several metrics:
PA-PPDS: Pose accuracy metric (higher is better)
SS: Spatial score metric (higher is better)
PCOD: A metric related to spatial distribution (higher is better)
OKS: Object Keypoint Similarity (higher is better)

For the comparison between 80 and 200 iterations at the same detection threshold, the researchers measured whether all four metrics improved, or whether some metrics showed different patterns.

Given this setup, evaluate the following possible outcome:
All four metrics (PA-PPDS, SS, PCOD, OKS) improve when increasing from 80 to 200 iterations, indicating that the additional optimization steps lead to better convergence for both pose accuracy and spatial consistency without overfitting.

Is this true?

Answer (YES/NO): NO